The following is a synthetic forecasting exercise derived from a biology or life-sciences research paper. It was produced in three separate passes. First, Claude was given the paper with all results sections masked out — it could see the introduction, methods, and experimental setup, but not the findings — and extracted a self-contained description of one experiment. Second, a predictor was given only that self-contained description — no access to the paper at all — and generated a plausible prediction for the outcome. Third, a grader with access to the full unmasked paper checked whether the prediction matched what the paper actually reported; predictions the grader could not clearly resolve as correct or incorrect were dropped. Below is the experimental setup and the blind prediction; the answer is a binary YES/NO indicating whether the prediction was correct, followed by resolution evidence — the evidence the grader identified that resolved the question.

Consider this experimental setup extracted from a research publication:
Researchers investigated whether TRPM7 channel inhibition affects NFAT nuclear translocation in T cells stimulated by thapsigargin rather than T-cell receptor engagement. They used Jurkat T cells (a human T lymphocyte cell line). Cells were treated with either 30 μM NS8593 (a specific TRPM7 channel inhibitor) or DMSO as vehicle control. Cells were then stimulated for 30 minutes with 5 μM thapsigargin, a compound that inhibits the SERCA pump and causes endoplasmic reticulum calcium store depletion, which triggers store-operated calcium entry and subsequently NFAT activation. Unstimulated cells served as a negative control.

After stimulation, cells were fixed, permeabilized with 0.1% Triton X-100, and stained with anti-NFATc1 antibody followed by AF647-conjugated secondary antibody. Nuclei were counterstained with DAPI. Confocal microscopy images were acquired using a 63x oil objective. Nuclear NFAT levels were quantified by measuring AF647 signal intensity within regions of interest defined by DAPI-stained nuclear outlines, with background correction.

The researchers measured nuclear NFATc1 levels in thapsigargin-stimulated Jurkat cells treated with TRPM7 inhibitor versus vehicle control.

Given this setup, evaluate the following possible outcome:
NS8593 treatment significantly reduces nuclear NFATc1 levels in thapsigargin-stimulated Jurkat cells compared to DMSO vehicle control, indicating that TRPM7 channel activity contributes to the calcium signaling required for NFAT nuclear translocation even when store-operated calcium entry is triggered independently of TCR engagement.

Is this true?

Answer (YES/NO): YES